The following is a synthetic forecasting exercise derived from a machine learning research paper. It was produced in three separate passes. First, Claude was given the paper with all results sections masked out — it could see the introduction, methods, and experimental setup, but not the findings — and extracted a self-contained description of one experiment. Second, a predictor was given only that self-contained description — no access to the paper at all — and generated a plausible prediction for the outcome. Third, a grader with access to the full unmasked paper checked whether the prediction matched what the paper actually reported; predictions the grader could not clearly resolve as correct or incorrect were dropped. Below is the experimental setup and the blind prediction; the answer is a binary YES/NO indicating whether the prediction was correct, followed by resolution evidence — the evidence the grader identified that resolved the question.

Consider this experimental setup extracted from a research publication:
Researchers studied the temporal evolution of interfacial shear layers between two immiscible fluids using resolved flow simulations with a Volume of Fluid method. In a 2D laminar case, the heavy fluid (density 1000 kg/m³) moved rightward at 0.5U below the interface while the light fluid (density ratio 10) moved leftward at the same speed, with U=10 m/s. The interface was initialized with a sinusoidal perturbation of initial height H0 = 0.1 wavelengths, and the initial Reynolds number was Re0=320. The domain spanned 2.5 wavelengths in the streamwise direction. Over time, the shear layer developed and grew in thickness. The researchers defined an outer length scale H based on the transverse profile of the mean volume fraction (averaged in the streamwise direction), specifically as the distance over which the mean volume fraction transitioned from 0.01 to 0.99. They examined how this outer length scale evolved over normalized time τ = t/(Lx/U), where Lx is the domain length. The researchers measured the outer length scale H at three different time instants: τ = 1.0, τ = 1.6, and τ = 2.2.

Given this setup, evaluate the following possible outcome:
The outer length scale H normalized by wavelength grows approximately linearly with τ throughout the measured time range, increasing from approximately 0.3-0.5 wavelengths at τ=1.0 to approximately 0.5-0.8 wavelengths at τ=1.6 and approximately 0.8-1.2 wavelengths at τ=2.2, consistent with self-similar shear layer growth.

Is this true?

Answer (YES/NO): NO